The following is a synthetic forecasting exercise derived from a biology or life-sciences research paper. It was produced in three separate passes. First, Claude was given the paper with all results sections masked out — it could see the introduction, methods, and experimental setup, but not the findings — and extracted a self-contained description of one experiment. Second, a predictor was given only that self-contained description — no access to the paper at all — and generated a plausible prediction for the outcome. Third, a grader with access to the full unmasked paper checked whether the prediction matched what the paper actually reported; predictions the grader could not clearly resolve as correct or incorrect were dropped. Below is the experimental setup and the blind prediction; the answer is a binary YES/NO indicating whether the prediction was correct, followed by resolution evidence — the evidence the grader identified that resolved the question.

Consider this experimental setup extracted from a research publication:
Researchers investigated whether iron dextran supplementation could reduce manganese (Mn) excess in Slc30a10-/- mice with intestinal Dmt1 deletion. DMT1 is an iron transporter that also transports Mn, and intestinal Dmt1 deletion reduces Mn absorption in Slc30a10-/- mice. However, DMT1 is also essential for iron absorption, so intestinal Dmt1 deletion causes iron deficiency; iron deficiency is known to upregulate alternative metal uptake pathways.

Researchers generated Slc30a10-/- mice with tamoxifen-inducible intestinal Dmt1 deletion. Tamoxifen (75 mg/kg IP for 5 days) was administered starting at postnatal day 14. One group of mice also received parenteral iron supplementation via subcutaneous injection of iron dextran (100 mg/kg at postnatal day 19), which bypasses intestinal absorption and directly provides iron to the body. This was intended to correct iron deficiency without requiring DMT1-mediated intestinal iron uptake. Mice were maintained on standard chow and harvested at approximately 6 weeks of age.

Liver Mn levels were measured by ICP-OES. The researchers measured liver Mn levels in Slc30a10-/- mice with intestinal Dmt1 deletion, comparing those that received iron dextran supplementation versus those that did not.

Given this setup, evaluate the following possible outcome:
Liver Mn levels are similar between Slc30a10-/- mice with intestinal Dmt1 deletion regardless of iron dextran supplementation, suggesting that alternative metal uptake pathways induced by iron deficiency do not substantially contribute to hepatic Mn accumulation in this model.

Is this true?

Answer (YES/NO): YES